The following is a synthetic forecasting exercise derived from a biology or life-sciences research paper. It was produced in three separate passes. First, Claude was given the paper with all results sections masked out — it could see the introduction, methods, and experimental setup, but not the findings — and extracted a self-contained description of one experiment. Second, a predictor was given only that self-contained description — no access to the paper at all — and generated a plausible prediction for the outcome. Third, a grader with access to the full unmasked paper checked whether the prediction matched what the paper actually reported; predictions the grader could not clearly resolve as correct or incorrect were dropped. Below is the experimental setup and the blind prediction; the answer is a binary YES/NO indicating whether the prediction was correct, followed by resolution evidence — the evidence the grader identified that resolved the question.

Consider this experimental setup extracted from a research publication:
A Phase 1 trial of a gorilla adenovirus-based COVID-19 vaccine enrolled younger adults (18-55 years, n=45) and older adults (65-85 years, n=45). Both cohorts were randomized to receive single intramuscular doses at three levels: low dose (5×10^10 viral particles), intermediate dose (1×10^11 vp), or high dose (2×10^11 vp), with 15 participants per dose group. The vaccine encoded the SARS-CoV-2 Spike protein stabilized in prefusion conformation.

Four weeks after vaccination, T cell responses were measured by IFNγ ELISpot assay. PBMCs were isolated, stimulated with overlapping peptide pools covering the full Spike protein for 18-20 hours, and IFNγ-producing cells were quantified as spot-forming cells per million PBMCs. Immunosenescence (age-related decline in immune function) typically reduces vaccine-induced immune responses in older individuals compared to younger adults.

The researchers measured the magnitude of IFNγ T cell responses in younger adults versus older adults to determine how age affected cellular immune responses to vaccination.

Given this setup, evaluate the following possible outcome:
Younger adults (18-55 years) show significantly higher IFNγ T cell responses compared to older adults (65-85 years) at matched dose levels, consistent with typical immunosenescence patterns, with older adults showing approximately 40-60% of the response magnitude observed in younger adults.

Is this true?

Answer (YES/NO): NO